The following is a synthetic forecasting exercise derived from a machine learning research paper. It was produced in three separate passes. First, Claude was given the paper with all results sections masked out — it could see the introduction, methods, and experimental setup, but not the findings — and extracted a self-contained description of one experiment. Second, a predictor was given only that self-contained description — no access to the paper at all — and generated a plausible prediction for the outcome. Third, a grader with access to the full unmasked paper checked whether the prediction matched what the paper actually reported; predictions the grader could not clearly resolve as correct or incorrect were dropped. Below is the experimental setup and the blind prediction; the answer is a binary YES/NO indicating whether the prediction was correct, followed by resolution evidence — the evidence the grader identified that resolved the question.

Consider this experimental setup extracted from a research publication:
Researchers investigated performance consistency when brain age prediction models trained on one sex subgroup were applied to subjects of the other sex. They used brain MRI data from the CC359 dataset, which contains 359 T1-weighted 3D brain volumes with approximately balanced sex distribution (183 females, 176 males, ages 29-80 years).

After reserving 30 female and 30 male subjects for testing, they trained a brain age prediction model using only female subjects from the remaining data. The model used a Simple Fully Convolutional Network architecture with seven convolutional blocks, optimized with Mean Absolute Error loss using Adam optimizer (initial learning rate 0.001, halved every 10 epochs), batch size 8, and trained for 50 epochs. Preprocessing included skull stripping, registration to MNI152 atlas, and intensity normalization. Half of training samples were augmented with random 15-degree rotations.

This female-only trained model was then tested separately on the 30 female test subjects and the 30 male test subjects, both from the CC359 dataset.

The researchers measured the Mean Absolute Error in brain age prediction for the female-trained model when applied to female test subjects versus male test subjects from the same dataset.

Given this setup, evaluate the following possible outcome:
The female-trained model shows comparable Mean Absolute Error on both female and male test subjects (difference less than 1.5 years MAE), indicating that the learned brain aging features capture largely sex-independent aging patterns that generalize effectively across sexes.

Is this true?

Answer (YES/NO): NO